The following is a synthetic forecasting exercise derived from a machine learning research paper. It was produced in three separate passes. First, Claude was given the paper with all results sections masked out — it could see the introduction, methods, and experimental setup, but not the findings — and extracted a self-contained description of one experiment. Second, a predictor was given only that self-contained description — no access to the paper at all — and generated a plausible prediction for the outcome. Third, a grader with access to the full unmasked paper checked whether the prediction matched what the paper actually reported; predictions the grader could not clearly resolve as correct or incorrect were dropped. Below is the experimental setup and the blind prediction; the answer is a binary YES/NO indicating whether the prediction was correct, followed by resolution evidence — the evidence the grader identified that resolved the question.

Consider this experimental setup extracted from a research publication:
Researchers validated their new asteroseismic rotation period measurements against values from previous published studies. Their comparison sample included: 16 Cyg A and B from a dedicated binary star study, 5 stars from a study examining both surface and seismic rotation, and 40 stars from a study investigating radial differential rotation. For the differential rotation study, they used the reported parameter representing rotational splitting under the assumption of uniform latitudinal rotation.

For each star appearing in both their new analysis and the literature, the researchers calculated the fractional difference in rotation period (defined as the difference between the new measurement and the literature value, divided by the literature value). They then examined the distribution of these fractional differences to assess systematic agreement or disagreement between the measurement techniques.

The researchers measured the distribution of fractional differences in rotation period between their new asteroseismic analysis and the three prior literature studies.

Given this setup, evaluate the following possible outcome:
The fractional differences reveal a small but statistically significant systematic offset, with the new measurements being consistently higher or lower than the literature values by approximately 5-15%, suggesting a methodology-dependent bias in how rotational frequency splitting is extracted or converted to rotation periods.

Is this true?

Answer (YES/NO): NO